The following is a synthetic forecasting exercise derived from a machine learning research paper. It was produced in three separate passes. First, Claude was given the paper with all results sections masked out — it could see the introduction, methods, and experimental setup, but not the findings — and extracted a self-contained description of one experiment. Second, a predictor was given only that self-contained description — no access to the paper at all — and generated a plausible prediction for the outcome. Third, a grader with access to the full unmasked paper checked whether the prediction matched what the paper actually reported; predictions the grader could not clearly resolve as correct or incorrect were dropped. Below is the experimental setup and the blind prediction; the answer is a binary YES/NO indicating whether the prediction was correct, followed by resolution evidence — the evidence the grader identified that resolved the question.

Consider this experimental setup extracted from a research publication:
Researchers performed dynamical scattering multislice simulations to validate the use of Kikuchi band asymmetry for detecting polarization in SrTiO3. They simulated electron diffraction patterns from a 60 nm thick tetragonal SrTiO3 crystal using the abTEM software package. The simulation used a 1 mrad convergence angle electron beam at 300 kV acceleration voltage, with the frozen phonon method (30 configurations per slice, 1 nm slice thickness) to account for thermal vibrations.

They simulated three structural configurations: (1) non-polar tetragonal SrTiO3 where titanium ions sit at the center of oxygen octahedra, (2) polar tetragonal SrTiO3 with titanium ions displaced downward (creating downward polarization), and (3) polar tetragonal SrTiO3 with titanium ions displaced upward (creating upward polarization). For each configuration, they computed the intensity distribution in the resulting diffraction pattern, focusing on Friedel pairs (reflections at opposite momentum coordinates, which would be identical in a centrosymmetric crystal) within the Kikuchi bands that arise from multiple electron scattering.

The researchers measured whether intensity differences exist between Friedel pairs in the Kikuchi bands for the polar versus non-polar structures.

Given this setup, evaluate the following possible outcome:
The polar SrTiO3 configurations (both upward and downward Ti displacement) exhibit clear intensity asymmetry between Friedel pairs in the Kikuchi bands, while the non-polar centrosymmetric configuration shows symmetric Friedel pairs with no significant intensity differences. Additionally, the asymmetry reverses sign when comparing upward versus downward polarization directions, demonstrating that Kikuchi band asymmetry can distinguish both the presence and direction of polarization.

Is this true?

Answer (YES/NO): YES